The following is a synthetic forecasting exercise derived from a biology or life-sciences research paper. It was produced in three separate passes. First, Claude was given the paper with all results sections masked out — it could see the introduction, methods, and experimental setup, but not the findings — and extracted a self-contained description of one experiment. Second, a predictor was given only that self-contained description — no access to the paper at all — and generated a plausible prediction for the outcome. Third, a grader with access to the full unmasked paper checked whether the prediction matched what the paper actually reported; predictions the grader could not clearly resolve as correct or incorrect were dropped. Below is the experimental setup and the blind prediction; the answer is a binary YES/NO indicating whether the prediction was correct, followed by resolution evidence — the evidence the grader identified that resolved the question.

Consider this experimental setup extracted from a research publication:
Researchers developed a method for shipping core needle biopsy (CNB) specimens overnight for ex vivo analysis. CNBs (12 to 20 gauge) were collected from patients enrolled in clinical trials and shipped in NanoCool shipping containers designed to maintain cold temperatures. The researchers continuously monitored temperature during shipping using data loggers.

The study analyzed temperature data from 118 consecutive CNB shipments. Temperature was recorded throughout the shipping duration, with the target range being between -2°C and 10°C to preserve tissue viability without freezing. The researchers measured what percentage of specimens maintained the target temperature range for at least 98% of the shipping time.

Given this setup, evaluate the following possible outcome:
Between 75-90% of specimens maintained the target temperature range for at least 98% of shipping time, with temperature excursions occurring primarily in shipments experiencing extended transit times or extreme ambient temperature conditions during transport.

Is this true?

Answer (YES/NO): NO